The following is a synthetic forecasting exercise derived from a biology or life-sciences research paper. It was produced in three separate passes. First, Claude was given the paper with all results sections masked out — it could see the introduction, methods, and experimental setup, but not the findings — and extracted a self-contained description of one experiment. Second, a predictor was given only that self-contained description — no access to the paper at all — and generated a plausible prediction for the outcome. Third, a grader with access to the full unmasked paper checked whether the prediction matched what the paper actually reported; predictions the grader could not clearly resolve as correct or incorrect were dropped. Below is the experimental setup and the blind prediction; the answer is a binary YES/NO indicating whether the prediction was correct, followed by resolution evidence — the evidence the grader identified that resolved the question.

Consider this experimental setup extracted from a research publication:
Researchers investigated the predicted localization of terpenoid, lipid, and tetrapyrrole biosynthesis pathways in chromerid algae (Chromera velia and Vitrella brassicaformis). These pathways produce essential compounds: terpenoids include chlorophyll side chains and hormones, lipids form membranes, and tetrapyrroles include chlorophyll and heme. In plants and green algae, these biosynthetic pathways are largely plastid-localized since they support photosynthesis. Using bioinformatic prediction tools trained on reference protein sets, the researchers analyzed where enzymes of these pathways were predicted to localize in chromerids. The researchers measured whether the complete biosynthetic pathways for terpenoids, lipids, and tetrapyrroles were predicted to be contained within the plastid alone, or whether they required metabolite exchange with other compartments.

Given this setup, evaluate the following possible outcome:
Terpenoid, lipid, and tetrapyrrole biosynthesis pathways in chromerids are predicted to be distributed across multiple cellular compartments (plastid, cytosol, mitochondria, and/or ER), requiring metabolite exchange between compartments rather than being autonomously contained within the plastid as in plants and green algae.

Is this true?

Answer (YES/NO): YES